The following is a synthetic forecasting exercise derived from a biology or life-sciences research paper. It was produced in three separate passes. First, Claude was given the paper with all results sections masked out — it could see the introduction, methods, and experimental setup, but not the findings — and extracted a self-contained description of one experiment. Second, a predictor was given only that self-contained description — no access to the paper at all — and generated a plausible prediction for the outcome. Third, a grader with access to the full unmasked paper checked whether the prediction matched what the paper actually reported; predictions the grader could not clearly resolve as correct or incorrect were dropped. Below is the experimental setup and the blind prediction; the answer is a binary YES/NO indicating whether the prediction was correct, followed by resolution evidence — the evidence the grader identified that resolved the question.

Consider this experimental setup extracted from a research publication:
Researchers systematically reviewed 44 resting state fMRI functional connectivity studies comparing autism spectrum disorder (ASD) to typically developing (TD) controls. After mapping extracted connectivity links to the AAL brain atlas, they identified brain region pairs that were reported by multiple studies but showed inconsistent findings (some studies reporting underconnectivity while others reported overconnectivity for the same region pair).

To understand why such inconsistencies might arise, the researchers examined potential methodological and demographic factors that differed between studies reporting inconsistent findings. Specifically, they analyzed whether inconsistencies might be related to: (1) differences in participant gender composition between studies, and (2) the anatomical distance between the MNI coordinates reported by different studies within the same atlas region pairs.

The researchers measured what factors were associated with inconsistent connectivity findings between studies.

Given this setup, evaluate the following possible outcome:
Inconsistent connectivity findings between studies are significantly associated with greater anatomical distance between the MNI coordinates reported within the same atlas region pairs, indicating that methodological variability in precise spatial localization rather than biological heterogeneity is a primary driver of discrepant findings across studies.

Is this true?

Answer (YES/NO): NO